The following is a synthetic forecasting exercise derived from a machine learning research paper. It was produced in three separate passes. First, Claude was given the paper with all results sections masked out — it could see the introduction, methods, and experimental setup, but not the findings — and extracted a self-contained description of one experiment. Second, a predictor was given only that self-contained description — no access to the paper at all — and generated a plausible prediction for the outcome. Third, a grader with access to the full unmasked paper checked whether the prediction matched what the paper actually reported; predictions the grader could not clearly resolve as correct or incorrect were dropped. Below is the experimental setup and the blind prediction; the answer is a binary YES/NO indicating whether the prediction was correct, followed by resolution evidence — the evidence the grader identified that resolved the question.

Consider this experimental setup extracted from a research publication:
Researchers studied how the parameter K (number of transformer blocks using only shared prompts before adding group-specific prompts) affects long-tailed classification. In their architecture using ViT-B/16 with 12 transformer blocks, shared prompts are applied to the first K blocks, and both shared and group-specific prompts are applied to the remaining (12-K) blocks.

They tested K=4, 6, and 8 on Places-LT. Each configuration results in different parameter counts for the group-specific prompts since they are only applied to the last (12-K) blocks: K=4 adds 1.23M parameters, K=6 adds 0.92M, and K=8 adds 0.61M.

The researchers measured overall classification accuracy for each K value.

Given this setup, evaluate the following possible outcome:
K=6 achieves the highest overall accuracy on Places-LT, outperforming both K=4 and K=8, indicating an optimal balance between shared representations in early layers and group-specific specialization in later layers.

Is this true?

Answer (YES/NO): YES